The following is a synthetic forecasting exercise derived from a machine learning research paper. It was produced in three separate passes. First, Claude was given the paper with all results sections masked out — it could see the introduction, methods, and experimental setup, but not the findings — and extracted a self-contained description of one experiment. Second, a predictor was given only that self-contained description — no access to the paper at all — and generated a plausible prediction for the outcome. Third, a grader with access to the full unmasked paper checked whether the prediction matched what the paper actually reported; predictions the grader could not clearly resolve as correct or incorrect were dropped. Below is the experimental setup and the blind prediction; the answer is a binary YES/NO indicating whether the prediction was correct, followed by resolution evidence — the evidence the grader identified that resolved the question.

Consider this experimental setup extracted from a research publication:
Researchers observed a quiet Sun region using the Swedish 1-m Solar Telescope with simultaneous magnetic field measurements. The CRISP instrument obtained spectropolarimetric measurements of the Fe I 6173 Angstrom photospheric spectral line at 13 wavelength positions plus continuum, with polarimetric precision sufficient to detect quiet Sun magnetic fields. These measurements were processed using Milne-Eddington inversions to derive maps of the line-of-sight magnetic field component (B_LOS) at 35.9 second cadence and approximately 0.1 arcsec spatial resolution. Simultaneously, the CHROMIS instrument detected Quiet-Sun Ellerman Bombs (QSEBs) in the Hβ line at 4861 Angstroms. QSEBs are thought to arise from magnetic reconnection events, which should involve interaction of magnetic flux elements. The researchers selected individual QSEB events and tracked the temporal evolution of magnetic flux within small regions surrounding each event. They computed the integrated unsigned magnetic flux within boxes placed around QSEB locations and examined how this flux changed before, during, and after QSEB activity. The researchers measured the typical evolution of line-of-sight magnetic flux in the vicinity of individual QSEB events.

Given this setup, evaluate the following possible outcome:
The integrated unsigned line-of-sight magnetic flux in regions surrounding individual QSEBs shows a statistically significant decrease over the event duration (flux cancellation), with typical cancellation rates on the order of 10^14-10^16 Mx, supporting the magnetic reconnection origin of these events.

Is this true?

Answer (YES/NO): NO